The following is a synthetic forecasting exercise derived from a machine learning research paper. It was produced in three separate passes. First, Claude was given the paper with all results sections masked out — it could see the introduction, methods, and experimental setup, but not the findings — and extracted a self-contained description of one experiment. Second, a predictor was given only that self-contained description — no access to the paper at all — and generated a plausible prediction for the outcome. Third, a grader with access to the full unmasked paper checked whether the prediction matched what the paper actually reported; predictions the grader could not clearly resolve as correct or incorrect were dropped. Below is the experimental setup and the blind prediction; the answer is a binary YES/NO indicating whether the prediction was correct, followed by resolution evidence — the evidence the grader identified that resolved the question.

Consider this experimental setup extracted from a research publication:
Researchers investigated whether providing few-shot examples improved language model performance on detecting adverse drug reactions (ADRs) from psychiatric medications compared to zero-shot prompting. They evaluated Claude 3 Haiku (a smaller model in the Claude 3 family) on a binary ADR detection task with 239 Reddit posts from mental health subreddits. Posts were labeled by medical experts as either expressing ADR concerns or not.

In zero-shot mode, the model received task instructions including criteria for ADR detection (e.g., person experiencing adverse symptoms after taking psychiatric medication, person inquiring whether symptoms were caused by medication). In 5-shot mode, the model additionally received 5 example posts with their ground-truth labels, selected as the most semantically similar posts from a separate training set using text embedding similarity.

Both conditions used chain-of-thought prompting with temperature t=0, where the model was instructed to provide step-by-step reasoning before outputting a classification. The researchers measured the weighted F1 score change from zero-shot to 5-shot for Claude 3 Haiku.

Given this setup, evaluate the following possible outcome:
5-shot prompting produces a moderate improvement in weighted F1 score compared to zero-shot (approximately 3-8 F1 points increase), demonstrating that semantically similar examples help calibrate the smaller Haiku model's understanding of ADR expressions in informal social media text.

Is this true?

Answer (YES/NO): NO